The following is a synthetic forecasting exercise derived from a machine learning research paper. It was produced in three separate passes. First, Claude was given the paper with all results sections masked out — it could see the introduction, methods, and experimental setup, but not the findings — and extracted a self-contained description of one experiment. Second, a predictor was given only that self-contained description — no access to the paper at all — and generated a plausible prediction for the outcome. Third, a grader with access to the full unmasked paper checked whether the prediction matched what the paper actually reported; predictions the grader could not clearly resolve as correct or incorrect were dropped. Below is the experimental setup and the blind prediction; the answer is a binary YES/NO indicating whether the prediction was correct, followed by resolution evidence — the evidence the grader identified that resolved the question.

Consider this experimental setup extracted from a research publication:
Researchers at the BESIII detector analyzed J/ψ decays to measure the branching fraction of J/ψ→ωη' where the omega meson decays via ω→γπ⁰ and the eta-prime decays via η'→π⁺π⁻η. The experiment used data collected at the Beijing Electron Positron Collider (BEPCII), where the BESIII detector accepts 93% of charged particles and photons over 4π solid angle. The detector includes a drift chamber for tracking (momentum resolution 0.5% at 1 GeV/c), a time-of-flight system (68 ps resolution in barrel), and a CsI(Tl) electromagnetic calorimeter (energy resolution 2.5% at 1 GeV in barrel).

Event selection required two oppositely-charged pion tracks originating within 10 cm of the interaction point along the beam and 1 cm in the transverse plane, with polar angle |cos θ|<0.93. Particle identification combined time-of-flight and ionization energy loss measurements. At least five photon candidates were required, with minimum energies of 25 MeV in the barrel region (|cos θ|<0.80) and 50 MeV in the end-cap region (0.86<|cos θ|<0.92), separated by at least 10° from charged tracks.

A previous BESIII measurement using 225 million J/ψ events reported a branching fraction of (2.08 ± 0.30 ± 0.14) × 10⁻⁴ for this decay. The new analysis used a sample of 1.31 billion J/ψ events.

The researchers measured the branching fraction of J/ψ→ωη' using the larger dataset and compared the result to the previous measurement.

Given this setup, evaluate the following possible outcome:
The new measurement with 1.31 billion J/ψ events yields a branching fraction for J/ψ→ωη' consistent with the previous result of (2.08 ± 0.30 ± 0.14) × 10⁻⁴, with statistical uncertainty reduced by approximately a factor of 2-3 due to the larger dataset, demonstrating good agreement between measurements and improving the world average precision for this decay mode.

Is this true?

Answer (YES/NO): YES